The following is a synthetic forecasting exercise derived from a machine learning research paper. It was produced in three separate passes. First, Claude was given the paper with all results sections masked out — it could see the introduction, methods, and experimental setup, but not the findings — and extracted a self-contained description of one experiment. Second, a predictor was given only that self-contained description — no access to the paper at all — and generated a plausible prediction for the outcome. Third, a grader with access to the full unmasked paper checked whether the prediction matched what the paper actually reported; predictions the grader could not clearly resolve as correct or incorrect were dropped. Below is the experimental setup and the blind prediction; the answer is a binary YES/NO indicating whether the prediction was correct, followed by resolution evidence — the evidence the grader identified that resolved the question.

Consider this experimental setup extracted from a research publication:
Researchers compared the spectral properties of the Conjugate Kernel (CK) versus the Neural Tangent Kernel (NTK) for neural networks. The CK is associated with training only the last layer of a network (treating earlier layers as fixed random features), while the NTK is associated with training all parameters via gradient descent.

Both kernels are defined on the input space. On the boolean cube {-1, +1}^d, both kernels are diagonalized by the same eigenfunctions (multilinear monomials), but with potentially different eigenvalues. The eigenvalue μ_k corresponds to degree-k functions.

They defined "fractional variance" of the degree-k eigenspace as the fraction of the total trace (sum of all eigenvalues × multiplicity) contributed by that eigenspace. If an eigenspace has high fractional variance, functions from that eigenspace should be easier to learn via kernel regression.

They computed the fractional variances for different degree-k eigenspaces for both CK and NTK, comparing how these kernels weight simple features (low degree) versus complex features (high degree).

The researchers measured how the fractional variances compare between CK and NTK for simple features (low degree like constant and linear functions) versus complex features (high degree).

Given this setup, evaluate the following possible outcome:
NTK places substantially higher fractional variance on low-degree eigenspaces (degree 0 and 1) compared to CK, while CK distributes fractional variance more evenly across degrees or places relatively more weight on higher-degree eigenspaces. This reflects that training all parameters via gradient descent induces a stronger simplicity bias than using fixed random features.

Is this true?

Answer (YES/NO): NO